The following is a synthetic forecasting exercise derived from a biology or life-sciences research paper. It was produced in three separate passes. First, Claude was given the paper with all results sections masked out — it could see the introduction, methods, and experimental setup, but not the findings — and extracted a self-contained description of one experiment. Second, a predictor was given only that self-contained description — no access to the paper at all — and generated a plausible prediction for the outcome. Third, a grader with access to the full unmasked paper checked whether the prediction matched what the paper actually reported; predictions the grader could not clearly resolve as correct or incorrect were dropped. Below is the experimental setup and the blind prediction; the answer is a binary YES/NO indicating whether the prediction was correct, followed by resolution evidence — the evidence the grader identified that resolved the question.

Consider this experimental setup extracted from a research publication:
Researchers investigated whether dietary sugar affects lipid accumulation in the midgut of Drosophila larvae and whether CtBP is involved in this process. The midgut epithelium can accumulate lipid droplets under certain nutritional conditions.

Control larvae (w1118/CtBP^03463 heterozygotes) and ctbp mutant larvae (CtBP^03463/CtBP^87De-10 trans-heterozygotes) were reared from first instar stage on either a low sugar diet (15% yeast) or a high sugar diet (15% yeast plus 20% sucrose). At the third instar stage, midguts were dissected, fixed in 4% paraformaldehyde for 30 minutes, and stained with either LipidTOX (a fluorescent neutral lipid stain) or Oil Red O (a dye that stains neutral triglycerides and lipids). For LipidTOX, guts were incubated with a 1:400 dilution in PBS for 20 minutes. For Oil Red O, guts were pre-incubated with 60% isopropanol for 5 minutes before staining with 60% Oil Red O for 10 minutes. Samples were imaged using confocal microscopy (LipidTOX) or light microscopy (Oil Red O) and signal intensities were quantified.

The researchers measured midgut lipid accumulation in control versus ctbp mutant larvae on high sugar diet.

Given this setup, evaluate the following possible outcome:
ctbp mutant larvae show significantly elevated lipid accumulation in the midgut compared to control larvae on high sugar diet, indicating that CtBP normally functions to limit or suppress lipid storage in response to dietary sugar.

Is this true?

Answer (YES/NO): NO